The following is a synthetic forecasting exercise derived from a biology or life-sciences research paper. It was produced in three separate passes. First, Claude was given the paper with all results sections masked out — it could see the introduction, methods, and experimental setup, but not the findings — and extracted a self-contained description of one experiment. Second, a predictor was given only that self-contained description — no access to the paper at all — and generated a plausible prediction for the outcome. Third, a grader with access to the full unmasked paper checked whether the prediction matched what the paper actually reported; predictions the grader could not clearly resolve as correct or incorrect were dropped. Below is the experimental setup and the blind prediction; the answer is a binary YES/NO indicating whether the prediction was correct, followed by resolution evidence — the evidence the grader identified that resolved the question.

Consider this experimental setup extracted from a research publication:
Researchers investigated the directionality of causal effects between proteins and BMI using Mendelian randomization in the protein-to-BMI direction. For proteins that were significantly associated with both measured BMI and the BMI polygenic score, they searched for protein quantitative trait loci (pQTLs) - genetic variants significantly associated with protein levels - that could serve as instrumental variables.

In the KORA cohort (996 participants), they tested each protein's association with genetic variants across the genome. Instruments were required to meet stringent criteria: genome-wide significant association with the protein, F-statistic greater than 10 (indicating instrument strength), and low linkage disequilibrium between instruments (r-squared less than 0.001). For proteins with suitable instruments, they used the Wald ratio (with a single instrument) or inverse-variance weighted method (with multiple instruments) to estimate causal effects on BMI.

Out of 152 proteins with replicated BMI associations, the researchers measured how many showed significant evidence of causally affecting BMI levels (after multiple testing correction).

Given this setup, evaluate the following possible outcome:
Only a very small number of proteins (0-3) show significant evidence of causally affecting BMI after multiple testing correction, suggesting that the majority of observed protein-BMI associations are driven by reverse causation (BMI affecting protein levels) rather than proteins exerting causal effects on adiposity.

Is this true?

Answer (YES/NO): NO